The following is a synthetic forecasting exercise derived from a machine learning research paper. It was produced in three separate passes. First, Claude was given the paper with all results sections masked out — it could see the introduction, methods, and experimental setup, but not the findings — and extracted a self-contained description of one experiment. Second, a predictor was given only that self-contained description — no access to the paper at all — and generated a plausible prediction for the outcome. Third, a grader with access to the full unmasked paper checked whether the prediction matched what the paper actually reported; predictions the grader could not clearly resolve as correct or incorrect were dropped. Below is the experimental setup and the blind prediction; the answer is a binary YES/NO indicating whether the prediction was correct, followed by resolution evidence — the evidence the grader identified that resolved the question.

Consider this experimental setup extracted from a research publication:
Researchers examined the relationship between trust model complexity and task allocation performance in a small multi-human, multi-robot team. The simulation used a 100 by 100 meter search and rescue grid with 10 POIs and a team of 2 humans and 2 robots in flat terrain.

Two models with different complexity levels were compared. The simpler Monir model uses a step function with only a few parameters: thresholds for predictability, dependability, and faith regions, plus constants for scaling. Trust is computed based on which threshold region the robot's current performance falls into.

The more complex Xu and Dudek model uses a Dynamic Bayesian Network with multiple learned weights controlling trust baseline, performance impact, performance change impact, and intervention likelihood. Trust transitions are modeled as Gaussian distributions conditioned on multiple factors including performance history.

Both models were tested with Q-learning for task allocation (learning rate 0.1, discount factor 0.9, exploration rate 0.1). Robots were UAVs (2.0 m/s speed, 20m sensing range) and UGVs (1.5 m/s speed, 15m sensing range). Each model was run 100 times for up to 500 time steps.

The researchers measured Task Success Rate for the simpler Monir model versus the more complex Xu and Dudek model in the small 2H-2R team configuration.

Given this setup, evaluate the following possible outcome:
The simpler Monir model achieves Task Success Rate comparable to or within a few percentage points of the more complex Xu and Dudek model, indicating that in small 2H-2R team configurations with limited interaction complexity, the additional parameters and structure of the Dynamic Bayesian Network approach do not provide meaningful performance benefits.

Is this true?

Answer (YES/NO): YES